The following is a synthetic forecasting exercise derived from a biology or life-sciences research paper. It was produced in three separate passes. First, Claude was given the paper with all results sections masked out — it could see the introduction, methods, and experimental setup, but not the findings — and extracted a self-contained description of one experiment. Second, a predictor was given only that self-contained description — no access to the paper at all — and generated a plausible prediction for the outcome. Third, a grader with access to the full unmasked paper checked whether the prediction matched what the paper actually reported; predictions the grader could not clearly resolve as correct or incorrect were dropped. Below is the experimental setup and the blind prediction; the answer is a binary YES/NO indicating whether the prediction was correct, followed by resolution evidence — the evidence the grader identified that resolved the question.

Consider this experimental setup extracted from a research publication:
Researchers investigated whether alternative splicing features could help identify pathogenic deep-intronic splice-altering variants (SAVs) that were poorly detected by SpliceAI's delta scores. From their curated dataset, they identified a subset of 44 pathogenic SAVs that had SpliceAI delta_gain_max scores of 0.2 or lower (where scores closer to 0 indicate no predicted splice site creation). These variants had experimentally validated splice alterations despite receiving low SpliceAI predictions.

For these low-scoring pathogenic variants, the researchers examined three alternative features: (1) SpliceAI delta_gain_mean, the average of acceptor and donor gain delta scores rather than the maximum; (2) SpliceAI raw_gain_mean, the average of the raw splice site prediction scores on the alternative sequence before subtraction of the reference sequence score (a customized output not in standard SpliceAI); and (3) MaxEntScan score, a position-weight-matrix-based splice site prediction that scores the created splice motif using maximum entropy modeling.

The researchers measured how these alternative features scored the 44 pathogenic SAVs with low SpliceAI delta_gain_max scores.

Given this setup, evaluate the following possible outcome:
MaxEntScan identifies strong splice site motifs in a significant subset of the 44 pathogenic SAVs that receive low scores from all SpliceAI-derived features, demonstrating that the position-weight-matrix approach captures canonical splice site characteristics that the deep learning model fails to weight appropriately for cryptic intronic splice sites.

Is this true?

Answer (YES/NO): YES